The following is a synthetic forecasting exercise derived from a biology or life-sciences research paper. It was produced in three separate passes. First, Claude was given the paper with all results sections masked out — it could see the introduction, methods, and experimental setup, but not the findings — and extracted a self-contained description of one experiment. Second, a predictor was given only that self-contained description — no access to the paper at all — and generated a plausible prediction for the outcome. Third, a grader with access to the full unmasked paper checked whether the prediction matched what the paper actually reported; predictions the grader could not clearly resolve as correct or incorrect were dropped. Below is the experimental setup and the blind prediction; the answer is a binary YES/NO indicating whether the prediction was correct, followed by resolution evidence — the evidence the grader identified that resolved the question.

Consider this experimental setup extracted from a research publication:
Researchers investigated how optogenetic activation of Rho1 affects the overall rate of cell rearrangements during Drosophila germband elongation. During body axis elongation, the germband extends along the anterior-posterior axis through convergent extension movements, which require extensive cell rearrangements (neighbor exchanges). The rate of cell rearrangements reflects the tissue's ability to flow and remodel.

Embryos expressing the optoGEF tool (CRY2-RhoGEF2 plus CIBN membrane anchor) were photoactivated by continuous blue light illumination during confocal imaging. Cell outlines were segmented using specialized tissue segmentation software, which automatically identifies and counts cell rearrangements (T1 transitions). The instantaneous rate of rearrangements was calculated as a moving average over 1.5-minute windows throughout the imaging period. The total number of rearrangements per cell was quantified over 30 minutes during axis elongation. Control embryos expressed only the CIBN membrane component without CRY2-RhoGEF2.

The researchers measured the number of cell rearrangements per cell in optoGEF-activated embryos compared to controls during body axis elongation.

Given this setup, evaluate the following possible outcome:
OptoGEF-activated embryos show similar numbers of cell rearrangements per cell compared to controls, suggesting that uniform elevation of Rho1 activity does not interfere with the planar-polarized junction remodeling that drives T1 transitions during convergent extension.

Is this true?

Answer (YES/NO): NO